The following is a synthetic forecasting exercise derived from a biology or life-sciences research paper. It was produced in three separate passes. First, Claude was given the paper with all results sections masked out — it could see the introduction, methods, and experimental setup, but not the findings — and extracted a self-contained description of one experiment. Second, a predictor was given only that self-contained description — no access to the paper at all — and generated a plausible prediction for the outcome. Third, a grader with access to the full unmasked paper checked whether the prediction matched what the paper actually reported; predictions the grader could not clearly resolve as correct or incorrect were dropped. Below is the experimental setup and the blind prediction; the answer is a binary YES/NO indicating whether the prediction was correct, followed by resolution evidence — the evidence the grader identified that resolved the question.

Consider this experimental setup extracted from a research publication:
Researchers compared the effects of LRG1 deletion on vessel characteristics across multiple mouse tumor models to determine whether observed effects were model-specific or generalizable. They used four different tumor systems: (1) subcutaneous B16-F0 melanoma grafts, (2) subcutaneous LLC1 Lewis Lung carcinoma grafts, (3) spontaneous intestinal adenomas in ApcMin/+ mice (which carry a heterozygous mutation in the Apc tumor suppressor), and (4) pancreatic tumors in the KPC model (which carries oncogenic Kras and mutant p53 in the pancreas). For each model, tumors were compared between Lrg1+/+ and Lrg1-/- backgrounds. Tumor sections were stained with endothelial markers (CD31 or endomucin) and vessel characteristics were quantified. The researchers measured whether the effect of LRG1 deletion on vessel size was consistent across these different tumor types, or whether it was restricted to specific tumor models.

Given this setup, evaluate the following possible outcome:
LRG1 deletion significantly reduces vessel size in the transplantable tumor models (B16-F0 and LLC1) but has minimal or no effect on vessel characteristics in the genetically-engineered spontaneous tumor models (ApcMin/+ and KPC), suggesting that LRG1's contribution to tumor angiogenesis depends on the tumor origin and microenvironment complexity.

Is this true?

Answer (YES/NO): NO